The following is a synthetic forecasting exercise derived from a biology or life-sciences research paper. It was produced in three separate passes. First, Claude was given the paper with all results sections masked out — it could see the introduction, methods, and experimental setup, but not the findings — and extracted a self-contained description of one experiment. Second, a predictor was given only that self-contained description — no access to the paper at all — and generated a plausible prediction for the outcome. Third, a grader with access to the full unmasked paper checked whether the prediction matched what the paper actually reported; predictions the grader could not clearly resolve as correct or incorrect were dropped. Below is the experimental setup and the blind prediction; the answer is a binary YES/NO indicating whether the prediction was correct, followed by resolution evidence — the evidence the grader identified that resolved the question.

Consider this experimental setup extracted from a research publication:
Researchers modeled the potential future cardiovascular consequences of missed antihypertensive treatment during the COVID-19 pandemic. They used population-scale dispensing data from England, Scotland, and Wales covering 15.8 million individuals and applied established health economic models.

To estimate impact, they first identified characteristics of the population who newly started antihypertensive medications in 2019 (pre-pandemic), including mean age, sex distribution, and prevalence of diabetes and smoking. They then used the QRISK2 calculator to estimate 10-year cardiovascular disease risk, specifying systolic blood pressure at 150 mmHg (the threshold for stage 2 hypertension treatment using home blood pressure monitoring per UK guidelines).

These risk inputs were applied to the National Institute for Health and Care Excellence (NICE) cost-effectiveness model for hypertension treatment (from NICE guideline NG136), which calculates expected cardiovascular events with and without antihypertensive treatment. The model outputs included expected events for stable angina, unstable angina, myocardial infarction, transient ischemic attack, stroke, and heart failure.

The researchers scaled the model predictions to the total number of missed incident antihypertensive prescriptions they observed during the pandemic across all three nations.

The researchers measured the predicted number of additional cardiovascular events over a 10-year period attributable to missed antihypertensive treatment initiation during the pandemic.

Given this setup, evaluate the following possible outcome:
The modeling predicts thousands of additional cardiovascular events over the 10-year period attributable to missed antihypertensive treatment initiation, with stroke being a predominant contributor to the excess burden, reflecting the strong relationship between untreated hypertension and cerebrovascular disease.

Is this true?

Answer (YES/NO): YES